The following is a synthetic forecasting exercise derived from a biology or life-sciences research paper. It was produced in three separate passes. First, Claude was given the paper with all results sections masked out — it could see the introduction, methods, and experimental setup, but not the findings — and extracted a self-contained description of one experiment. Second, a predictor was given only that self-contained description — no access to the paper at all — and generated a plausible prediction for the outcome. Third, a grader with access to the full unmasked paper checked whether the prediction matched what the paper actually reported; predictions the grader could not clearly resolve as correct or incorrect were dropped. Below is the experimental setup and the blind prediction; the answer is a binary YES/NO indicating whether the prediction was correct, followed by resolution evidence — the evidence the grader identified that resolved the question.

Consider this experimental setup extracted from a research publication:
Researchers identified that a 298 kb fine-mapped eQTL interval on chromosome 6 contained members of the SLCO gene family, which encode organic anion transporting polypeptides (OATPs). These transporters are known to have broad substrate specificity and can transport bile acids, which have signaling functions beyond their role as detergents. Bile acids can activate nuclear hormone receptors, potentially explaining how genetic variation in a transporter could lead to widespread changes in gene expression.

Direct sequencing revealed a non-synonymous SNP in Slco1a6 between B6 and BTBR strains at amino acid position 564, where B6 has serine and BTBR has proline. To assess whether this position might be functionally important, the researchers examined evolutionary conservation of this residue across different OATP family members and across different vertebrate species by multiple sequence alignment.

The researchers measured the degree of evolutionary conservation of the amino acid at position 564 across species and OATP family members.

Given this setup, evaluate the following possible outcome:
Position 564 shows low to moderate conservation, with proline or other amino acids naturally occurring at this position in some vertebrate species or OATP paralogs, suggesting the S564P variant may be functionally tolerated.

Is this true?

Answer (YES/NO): NO